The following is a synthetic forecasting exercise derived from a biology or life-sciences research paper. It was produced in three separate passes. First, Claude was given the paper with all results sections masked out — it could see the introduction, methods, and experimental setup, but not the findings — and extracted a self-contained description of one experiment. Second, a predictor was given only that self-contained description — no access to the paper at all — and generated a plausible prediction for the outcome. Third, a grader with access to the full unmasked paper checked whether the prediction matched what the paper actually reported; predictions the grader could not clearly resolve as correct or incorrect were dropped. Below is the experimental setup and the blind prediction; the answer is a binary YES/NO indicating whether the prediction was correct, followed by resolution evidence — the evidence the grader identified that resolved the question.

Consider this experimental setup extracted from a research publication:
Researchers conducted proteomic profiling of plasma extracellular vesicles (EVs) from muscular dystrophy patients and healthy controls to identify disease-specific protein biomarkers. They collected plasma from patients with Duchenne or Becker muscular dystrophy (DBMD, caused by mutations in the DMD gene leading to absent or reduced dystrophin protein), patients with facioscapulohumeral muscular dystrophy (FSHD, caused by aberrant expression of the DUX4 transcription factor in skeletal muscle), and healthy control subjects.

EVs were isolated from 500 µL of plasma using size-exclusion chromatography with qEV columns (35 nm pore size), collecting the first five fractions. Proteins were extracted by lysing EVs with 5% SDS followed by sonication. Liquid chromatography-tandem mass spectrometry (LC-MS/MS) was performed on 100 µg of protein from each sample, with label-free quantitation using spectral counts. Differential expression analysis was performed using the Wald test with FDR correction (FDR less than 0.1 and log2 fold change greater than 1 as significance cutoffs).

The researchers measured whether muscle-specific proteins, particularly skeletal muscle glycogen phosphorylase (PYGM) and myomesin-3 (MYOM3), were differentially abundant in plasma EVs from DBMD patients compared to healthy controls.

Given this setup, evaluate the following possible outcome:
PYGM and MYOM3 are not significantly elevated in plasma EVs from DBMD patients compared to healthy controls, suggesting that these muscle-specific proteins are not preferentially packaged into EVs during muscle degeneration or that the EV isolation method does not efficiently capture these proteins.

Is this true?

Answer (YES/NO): NO